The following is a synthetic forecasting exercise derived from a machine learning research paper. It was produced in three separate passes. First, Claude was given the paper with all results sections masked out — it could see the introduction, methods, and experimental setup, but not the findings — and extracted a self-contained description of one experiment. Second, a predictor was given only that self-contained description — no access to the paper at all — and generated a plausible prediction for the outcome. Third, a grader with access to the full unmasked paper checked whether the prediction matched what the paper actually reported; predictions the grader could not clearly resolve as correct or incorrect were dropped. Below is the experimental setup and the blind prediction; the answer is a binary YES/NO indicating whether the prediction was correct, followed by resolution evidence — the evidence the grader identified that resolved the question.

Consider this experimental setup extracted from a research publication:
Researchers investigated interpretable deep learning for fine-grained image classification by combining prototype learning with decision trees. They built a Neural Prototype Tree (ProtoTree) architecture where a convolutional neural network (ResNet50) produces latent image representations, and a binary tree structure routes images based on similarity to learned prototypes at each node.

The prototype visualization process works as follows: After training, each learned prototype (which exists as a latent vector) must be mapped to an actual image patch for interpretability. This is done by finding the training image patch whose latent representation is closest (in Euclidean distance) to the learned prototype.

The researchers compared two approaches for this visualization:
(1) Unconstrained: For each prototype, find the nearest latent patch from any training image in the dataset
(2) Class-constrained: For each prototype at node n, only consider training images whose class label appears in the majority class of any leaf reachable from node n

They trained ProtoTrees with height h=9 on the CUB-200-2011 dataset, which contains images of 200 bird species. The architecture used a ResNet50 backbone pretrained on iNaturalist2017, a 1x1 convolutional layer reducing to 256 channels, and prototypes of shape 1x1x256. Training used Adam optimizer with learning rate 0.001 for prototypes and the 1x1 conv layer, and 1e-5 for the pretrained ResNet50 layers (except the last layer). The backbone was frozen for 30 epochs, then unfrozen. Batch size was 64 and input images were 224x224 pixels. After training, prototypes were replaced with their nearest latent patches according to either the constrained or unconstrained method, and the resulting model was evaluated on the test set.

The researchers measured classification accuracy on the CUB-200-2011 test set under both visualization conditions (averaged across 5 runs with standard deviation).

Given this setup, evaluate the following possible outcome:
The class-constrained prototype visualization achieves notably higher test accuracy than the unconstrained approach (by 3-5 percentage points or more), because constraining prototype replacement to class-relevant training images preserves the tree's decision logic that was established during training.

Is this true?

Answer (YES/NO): NO